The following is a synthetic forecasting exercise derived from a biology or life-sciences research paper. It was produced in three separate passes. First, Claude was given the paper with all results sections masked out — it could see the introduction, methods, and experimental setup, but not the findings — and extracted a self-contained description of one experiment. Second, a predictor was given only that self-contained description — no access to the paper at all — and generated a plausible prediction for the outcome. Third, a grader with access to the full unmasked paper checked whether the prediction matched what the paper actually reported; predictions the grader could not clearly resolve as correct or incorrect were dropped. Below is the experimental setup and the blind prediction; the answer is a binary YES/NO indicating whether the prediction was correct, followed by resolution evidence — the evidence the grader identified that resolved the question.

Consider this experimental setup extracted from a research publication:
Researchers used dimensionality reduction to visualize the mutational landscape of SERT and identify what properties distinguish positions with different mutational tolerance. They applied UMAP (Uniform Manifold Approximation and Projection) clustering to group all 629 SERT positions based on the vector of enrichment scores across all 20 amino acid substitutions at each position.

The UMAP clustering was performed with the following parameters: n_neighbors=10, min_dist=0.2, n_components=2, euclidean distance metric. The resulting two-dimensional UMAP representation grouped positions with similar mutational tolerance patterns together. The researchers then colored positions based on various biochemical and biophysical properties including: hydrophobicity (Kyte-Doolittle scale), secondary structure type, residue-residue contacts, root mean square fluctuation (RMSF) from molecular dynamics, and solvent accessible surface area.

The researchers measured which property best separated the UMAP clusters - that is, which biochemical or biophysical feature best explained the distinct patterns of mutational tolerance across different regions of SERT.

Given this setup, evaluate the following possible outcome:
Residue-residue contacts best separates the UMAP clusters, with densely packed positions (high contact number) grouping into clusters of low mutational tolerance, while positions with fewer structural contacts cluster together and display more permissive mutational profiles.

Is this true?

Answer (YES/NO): NO